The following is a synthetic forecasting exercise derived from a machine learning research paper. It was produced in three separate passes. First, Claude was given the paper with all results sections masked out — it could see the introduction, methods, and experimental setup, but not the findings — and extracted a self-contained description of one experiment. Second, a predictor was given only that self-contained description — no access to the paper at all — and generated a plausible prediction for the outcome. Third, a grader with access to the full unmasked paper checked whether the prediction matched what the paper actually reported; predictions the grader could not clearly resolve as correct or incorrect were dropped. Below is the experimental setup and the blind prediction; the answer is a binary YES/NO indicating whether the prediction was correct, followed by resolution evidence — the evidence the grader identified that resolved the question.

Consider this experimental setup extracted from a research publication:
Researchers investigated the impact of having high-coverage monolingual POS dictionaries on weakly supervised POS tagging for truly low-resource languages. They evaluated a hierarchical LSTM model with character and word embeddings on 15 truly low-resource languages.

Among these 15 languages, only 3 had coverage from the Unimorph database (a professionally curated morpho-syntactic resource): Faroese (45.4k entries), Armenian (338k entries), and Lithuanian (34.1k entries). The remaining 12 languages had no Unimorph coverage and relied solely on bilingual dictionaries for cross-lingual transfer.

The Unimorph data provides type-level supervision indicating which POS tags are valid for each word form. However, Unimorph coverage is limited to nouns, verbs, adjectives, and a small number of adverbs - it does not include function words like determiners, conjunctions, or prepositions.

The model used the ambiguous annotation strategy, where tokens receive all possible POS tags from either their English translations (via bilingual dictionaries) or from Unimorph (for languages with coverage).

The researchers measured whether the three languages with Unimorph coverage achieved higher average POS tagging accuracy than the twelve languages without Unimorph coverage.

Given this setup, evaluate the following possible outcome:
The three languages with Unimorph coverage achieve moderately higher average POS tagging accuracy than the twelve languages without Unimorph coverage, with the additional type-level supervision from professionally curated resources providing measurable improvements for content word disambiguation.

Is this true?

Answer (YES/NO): YES